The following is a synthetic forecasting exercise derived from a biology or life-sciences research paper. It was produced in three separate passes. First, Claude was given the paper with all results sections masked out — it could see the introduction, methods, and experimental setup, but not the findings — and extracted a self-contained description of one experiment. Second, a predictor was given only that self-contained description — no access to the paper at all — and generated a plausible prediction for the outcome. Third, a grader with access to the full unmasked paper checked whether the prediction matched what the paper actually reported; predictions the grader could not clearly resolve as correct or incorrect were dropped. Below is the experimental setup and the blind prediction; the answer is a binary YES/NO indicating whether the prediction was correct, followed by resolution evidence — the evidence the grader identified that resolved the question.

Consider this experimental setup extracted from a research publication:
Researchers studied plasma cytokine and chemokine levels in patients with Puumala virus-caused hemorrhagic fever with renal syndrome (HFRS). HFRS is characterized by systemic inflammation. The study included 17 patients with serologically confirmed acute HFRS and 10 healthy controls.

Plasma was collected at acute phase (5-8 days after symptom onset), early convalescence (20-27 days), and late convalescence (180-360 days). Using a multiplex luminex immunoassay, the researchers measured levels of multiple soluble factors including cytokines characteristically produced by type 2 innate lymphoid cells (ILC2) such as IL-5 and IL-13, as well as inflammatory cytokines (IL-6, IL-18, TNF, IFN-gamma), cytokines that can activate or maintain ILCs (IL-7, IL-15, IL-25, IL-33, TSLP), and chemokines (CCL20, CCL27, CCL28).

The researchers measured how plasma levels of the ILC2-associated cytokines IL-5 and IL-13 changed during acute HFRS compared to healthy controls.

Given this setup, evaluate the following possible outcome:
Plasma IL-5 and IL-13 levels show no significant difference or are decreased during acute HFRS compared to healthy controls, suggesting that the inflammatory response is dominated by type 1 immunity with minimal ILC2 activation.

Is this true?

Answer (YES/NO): NO